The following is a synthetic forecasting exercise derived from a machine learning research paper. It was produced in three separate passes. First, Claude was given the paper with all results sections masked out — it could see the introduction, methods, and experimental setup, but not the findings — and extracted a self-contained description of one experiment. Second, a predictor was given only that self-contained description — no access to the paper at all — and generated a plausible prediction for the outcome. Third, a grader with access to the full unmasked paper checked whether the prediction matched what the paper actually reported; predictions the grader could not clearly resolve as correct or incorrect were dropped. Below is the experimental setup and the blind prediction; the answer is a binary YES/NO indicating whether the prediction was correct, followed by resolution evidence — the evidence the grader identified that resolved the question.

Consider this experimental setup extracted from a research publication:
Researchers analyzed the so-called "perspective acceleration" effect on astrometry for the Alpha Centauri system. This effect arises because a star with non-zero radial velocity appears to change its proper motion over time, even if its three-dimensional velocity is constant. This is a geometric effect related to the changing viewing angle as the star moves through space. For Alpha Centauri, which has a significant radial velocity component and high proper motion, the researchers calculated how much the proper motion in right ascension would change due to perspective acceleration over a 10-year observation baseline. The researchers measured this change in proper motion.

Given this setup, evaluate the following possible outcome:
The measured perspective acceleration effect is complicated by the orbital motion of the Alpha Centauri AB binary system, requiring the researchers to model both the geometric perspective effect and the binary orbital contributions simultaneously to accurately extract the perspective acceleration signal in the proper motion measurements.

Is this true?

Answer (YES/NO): YES